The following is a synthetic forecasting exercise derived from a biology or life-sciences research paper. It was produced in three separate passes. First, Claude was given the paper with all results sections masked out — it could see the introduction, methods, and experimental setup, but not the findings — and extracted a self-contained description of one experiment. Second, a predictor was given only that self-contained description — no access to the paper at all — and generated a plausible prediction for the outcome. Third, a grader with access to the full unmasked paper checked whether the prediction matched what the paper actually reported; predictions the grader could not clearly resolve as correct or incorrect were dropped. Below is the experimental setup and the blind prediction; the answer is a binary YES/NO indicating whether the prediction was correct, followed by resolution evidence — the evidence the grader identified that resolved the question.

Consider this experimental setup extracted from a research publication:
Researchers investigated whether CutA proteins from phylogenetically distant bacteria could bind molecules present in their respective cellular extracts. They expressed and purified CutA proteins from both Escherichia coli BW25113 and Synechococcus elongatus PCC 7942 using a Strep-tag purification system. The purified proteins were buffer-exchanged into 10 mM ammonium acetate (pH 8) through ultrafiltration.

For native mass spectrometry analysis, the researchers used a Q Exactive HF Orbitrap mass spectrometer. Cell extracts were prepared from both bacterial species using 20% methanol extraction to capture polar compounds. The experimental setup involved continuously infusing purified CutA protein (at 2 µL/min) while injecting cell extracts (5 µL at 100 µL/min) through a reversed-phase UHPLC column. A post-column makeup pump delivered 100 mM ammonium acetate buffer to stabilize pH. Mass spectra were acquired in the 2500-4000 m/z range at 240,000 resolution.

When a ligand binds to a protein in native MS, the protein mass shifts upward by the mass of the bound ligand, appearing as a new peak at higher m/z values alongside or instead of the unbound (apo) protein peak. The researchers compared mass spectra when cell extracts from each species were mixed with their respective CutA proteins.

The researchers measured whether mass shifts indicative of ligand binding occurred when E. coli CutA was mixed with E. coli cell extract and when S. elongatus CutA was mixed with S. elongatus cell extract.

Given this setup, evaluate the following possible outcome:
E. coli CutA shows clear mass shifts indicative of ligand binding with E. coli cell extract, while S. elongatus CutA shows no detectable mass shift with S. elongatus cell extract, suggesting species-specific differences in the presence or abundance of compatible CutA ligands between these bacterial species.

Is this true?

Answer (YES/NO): NO